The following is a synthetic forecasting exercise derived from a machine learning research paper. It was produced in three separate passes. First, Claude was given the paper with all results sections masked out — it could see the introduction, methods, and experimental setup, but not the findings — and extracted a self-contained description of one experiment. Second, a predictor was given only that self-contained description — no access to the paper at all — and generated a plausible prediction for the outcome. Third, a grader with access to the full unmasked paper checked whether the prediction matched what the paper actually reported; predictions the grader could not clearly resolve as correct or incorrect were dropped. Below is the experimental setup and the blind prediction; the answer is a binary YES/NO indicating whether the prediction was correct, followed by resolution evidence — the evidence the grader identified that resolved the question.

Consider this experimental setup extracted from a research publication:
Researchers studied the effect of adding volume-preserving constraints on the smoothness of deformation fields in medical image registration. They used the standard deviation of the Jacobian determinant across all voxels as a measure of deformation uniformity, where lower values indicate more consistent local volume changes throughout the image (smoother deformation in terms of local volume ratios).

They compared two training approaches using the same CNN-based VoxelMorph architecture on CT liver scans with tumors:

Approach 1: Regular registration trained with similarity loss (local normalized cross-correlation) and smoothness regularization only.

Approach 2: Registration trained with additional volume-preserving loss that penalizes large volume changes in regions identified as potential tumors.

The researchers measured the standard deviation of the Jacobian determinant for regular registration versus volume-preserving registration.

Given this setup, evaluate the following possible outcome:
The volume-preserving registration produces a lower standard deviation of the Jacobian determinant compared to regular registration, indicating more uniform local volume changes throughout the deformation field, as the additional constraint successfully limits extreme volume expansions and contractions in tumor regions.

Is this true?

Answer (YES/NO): YES